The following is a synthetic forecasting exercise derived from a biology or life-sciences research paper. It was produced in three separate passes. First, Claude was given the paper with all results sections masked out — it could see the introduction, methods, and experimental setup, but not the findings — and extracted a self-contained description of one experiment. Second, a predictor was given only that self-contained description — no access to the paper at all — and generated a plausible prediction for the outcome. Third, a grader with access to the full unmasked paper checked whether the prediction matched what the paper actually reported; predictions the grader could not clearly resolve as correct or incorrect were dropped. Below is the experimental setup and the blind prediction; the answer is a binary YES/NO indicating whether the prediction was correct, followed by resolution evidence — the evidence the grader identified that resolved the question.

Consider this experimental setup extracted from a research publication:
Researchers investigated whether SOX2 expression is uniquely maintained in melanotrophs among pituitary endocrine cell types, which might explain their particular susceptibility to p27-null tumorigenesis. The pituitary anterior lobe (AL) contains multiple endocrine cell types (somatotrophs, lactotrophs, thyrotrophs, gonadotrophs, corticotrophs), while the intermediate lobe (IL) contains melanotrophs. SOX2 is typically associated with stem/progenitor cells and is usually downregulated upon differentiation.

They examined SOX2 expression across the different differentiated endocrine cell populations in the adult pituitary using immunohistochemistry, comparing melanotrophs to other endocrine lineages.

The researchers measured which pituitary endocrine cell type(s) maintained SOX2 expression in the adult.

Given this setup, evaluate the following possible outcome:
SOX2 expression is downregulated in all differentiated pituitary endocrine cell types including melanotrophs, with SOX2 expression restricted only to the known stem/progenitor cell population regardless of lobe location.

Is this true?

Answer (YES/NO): NO